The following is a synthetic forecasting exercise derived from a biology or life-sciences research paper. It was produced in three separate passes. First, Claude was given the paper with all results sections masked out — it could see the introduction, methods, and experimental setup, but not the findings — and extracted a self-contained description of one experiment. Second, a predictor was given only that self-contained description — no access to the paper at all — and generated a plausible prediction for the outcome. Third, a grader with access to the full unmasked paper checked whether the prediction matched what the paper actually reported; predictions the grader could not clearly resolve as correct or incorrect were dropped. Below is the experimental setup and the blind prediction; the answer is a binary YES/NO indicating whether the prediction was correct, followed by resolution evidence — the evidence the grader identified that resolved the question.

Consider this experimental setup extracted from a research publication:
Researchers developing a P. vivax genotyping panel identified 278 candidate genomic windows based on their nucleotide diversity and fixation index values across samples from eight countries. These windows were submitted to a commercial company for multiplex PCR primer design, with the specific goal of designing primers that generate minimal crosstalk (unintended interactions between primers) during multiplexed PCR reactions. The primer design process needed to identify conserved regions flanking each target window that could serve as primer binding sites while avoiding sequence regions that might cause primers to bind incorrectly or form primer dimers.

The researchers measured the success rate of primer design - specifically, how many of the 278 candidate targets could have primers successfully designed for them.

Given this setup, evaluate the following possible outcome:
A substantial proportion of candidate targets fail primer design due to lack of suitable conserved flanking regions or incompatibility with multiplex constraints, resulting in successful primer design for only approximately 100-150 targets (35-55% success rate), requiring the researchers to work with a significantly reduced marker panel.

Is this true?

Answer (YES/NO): NO